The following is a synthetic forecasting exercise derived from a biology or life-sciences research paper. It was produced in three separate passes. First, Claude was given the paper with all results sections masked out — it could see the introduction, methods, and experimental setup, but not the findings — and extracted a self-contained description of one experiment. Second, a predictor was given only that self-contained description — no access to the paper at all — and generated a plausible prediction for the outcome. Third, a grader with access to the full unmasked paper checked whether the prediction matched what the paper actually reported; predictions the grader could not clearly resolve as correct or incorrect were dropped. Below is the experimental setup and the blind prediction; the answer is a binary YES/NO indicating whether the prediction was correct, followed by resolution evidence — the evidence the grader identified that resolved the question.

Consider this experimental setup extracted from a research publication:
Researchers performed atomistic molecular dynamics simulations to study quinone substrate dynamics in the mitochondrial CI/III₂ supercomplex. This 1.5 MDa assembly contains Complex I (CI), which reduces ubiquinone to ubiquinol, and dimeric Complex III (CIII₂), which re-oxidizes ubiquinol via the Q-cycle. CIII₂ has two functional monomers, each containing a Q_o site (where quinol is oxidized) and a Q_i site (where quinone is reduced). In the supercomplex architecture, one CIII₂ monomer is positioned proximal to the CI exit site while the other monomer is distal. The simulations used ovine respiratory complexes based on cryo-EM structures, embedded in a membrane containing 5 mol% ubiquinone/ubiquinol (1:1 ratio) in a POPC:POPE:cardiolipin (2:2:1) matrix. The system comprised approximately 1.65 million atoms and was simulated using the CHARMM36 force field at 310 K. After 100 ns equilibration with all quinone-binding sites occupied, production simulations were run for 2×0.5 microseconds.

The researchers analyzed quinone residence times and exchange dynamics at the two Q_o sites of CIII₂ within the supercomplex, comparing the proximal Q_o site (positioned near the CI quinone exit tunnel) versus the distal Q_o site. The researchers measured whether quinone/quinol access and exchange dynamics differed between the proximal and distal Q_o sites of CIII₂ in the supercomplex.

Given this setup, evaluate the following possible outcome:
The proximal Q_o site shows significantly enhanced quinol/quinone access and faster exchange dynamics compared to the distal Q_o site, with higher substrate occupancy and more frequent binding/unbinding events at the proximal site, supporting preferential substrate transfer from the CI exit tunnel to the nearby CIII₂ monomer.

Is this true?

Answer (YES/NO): NO